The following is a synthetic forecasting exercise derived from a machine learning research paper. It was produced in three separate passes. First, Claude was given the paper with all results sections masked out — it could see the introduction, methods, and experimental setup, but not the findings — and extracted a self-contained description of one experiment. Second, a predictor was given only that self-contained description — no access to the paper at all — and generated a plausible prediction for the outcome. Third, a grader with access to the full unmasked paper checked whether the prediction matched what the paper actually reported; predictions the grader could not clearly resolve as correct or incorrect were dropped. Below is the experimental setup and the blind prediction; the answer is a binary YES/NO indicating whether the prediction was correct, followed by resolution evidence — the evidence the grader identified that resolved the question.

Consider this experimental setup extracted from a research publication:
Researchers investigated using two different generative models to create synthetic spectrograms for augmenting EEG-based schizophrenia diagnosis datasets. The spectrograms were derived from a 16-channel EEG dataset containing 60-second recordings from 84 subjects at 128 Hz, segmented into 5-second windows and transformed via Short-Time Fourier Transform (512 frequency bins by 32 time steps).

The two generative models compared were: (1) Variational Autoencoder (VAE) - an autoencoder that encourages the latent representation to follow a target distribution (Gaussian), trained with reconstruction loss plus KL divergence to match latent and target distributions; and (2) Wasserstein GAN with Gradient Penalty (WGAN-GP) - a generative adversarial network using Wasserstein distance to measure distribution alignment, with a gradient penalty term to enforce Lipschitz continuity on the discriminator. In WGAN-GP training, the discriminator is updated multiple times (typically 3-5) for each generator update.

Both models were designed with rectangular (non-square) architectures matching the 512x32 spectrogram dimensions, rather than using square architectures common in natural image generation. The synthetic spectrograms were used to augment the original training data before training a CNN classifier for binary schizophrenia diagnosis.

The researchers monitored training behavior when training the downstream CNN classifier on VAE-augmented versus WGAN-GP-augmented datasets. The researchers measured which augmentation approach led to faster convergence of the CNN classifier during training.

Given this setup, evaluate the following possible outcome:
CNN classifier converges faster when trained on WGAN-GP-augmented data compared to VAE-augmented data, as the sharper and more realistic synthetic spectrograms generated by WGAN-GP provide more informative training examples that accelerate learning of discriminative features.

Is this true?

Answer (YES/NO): NO